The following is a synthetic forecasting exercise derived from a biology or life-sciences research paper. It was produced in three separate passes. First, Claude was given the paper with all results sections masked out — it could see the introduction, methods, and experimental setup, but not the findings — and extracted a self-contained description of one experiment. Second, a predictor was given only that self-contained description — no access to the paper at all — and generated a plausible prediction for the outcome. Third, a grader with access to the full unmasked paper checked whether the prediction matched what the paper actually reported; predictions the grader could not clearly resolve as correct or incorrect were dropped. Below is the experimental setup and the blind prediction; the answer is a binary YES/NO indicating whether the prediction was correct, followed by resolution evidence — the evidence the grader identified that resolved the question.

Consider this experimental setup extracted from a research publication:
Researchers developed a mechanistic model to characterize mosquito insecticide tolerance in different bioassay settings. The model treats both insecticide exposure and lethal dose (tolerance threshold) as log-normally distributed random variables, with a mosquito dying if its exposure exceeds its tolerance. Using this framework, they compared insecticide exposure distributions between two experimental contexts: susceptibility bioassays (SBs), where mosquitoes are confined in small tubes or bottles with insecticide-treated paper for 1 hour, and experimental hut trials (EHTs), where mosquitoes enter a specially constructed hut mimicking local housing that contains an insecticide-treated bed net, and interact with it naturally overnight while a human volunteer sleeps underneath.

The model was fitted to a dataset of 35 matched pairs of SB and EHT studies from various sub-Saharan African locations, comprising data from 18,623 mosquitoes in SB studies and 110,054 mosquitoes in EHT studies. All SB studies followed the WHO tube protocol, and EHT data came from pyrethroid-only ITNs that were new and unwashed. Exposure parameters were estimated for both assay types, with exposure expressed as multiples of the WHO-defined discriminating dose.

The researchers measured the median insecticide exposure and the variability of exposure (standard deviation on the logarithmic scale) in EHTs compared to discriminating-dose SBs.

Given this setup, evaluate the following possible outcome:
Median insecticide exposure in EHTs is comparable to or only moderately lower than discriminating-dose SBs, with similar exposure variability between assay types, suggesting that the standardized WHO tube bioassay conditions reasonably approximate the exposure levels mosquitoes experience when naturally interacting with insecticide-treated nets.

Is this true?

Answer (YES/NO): NO